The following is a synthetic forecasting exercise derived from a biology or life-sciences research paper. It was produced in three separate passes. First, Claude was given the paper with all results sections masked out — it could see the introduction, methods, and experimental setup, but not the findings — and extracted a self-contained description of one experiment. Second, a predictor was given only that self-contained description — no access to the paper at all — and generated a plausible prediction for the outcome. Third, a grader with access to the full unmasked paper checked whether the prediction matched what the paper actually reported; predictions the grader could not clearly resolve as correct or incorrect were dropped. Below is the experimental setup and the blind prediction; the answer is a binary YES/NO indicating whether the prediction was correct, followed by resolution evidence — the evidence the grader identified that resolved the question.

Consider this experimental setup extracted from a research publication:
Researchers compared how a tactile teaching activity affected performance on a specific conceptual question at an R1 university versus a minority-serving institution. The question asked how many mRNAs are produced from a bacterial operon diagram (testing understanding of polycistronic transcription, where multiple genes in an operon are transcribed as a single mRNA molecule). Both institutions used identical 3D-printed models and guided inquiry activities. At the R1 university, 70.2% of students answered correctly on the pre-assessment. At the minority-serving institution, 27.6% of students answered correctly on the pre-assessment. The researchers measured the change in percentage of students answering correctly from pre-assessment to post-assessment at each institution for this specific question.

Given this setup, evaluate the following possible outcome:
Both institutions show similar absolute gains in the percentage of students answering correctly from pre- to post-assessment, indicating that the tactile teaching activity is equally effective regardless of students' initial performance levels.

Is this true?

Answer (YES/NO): NO